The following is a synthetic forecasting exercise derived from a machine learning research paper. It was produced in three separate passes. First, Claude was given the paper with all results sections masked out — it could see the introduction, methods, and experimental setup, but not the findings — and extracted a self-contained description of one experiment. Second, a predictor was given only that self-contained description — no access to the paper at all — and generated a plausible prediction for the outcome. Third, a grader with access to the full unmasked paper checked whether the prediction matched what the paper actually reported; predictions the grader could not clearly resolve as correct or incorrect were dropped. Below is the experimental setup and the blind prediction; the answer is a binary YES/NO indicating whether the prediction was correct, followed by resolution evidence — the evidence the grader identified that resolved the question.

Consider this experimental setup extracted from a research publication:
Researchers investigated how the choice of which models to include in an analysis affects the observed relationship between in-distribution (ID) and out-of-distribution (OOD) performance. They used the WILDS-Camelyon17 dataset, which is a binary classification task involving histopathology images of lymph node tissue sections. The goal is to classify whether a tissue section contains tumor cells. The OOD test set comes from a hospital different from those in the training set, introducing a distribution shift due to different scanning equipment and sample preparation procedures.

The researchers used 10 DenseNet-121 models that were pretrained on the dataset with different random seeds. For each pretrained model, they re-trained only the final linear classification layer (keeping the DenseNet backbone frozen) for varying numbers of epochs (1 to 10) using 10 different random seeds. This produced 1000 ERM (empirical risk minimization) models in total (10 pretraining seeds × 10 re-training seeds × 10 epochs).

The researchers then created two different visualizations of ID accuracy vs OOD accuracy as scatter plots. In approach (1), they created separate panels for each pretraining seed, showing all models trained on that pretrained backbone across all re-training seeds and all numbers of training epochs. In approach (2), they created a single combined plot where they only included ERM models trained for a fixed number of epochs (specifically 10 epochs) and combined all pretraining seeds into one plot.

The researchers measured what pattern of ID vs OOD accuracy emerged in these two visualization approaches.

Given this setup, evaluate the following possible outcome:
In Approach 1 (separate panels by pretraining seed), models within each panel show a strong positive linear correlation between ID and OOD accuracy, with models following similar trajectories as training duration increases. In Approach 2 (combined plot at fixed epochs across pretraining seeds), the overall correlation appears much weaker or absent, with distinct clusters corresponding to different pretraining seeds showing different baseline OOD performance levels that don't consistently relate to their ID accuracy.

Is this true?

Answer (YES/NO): NO